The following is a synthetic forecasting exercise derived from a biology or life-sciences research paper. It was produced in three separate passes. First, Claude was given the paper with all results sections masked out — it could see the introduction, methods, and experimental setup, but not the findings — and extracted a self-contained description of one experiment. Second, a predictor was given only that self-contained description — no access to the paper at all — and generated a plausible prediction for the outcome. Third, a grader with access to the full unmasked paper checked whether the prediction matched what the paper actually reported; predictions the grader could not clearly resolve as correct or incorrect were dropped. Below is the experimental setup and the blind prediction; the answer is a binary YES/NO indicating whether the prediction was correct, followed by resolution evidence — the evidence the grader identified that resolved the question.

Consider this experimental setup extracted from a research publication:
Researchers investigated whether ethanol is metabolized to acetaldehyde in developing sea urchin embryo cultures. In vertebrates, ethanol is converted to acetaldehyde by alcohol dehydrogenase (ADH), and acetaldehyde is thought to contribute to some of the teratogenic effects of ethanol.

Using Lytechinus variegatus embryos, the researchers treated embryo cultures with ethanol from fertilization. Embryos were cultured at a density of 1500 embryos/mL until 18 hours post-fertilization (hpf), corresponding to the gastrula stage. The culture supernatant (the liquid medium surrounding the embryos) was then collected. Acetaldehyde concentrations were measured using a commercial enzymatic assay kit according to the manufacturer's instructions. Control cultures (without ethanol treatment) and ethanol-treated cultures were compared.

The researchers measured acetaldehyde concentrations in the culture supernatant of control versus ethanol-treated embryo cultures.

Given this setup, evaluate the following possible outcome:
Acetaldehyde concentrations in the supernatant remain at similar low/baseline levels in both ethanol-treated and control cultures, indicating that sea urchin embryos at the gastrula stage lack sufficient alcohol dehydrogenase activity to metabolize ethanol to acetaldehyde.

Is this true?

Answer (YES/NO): NO